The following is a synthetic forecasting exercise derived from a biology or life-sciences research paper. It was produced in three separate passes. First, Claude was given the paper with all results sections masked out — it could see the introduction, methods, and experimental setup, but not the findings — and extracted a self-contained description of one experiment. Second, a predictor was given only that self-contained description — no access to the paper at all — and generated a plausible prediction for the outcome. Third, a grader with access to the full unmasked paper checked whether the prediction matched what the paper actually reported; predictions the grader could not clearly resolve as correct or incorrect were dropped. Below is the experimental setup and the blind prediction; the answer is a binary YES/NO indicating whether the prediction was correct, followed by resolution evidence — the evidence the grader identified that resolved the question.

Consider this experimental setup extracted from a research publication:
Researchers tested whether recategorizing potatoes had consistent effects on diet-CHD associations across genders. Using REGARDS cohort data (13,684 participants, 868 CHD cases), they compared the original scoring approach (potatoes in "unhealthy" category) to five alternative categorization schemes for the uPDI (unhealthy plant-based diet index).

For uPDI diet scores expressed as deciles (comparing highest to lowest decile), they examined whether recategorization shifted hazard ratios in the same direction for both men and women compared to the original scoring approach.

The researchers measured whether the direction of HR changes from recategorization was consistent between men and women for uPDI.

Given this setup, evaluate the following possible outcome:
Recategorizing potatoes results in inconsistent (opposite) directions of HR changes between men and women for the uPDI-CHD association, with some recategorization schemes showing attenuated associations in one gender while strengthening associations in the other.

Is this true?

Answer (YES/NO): YES